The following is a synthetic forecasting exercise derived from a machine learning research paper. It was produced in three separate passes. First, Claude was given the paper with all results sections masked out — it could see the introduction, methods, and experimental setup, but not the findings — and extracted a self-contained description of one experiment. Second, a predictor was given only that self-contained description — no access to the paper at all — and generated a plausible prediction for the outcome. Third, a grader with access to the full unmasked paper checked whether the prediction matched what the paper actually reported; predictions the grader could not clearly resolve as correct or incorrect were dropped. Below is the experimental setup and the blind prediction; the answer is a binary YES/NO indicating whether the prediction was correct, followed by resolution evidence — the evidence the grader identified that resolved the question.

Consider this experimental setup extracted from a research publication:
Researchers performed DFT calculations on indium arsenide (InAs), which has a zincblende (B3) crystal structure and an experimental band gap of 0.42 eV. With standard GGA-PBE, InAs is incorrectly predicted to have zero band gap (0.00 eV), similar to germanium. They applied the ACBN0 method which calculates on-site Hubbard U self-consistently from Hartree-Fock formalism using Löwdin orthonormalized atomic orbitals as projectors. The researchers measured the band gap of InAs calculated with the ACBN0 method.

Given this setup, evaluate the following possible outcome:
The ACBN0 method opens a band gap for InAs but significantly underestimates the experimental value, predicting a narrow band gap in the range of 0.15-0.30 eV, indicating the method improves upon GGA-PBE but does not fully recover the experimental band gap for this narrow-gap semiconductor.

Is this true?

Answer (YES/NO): NO